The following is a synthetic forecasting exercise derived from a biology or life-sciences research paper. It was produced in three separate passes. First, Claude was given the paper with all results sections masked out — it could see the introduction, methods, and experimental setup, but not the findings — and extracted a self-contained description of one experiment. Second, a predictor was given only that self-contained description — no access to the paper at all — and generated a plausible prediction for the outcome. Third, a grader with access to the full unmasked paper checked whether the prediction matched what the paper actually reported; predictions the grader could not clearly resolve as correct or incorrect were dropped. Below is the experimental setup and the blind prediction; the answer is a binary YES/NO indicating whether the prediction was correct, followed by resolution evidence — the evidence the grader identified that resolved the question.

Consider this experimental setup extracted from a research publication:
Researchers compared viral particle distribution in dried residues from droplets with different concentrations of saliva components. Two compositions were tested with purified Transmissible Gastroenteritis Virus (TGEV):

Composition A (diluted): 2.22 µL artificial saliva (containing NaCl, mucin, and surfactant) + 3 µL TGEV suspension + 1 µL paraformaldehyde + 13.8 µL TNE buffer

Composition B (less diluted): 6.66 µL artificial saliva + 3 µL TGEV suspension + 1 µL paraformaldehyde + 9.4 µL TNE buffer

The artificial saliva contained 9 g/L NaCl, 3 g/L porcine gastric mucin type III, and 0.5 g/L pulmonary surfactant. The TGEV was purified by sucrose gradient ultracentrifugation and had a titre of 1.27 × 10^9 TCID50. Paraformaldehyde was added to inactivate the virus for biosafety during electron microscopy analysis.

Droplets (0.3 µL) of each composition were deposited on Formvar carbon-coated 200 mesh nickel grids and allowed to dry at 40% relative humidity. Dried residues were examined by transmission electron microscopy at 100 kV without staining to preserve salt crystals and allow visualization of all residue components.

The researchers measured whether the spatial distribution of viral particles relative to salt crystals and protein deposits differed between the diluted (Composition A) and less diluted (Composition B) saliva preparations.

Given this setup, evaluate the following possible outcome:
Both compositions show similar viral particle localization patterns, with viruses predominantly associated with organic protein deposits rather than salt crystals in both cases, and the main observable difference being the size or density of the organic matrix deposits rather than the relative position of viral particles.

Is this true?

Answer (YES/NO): YES